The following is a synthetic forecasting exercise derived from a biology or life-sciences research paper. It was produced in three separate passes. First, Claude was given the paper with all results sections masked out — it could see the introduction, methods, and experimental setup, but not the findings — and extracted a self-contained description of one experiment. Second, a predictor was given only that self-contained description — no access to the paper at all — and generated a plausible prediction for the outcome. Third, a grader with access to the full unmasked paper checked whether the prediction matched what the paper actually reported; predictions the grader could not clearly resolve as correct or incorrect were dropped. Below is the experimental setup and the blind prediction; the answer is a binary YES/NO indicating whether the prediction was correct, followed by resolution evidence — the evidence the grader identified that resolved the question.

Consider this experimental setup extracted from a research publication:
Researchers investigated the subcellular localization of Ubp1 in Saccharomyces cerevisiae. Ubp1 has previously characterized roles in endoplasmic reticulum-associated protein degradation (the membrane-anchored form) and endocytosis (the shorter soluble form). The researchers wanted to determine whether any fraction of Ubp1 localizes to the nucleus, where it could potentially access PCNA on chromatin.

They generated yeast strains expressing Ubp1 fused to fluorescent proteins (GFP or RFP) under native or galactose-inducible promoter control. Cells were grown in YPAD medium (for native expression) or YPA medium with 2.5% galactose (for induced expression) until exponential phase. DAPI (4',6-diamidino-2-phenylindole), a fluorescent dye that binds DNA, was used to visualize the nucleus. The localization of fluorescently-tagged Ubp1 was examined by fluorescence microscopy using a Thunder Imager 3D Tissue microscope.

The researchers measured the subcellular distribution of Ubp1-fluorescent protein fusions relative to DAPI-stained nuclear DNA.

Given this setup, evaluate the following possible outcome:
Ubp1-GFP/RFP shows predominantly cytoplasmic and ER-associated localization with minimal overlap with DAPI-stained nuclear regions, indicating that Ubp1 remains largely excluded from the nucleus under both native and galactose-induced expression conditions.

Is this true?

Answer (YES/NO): NO